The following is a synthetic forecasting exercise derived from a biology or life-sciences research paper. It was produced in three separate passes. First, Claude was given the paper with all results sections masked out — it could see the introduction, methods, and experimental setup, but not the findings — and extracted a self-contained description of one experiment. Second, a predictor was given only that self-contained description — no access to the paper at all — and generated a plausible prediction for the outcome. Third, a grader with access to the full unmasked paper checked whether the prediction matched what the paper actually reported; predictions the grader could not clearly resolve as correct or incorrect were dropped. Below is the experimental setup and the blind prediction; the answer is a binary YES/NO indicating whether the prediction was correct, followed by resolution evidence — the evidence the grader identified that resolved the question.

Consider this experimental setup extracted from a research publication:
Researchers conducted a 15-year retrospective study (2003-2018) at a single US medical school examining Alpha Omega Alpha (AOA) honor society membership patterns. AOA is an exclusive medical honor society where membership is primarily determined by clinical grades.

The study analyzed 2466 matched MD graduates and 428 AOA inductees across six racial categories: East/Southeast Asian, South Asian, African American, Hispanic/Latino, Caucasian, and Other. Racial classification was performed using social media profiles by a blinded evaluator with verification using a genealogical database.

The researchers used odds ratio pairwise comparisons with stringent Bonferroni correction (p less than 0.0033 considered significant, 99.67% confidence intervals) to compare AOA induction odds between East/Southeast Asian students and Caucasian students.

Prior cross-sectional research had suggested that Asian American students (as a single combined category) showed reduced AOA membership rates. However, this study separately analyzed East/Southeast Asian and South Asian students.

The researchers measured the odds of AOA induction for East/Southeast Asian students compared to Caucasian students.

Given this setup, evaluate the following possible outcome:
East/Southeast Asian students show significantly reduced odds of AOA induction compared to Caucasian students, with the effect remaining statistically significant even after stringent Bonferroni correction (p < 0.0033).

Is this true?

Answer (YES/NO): YES